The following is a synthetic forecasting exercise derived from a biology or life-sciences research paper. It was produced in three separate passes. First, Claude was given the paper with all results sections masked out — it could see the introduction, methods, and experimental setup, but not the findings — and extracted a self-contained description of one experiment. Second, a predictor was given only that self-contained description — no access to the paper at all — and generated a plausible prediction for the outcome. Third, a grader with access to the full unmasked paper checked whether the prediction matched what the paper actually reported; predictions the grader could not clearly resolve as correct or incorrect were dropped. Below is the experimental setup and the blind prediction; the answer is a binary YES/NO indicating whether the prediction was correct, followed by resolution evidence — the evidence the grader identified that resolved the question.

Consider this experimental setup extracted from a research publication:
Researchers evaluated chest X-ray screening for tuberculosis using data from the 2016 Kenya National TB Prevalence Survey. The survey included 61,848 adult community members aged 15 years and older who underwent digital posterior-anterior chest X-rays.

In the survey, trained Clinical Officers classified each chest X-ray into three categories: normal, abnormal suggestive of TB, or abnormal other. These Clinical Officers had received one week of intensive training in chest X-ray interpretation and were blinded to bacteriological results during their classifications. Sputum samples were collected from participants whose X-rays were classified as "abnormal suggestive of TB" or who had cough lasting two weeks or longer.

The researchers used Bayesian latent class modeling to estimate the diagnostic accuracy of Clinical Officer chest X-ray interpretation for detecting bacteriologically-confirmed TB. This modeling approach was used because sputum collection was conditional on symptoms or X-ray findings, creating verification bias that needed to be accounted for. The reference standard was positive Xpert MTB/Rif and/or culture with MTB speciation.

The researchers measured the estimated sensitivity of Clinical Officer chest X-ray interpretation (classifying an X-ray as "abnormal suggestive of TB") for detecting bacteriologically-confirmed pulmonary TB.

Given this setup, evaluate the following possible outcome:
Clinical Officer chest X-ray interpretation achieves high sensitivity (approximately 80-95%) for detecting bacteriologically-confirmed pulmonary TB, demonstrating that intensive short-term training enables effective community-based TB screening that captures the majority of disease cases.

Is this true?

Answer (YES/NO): NO